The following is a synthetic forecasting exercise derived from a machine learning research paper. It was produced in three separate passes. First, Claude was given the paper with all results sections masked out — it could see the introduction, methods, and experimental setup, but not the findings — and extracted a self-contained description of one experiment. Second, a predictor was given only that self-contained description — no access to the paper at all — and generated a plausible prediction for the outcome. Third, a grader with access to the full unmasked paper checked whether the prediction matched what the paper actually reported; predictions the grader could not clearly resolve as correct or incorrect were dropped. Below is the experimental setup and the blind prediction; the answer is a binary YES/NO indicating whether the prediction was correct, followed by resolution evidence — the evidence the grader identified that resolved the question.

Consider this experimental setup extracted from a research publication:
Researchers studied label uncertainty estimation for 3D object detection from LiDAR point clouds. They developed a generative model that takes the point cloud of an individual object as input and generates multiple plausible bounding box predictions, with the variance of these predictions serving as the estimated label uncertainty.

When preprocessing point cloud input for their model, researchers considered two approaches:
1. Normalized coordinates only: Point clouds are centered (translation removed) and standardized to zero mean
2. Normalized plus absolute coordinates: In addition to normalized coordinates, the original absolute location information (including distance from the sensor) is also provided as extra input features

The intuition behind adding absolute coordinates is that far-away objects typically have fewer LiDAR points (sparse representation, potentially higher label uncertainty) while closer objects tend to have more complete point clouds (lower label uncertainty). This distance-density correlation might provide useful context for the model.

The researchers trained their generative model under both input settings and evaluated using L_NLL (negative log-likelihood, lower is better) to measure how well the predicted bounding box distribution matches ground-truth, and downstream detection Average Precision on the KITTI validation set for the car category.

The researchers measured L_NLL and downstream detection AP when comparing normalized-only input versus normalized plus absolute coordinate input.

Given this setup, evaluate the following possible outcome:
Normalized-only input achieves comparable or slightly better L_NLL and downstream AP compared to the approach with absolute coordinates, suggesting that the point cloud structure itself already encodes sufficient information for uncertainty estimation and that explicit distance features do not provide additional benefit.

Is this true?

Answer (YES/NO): NO